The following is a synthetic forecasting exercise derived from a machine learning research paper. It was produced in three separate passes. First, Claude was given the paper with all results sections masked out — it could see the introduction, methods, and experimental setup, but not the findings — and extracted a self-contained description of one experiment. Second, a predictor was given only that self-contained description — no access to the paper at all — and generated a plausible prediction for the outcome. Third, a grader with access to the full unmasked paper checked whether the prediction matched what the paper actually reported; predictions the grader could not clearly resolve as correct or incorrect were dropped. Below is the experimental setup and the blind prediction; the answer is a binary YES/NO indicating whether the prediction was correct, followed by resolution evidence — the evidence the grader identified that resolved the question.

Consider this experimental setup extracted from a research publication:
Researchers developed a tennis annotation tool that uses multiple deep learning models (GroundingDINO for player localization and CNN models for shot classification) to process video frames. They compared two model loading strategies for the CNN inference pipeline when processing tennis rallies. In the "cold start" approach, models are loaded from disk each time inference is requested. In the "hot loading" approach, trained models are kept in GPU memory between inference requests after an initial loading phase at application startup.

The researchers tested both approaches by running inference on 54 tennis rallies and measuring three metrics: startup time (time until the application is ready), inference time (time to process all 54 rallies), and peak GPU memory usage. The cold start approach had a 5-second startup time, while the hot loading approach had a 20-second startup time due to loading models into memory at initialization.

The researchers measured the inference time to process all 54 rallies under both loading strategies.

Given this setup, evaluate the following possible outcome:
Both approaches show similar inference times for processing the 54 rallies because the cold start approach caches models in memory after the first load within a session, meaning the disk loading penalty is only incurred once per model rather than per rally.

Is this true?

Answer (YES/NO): NO